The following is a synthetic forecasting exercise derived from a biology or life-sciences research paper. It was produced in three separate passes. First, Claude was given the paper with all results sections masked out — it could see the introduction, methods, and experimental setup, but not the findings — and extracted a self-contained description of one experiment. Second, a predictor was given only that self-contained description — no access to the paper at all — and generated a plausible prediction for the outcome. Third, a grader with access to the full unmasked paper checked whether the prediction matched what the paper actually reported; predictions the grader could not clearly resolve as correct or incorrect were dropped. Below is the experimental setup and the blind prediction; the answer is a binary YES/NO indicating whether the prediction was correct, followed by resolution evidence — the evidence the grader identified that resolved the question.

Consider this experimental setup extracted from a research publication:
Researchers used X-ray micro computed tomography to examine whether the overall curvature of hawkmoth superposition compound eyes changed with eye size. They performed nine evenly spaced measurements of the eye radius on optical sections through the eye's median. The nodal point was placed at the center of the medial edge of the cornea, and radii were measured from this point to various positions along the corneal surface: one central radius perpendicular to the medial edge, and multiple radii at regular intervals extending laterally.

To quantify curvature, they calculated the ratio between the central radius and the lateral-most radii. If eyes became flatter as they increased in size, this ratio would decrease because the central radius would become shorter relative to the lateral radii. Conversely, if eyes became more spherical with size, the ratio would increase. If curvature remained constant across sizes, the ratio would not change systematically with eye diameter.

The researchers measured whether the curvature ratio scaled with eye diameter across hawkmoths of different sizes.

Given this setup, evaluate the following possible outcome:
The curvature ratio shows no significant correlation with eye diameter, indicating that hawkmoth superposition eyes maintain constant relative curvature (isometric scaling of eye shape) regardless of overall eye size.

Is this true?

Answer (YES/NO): YES